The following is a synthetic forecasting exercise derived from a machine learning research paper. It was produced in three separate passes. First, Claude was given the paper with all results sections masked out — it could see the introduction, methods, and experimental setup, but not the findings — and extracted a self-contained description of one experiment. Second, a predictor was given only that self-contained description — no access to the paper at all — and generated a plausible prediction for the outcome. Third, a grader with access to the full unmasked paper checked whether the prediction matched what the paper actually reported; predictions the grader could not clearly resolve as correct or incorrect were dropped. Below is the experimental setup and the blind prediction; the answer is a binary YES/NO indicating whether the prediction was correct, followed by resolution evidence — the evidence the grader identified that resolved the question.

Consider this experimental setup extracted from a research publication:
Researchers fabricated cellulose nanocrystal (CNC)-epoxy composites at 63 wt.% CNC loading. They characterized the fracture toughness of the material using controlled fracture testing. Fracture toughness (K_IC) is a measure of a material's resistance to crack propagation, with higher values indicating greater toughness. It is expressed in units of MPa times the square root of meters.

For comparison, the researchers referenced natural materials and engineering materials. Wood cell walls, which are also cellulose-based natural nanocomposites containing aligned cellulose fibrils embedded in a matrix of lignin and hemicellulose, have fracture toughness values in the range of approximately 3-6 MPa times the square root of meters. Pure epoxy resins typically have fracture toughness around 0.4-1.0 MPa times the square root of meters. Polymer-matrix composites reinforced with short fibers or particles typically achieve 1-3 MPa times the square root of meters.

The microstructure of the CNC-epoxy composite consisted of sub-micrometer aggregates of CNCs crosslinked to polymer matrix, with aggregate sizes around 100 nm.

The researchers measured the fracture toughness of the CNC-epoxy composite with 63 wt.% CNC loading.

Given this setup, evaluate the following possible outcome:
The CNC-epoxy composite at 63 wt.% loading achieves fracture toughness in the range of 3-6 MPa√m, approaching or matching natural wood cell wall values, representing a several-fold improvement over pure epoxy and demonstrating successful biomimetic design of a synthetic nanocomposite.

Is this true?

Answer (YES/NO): YES